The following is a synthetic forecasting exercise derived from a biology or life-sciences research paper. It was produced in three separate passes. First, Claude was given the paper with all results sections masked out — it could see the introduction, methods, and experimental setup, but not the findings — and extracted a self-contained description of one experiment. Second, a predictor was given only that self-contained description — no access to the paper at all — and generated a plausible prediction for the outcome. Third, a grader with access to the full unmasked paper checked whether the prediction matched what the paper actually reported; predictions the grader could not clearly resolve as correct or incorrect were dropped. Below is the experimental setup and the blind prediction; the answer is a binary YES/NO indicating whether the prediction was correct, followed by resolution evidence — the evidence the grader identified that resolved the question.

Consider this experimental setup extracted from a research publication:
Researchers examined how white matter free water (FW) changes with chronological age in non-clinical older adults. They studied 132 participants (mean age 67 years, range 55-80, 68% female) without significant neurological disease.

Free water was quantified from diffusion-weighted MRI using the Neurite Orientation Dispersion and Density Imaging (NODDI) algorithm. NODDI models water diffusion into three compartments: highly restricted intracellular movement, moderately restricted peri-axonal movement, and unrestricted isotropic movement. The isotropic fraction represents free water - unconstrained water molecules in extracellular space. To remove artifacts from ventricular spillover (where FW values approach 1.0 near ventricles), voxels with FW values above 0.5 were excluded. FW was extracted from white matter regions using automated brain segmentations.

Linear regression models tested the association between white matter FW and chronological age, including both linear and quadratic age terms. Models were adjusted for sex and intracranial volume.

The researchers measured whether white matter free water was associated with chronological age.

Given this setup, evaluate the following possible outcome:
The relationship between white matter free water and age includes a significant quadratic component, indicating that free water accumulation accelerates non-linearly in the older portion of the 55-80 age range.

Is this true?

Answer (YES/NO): NO